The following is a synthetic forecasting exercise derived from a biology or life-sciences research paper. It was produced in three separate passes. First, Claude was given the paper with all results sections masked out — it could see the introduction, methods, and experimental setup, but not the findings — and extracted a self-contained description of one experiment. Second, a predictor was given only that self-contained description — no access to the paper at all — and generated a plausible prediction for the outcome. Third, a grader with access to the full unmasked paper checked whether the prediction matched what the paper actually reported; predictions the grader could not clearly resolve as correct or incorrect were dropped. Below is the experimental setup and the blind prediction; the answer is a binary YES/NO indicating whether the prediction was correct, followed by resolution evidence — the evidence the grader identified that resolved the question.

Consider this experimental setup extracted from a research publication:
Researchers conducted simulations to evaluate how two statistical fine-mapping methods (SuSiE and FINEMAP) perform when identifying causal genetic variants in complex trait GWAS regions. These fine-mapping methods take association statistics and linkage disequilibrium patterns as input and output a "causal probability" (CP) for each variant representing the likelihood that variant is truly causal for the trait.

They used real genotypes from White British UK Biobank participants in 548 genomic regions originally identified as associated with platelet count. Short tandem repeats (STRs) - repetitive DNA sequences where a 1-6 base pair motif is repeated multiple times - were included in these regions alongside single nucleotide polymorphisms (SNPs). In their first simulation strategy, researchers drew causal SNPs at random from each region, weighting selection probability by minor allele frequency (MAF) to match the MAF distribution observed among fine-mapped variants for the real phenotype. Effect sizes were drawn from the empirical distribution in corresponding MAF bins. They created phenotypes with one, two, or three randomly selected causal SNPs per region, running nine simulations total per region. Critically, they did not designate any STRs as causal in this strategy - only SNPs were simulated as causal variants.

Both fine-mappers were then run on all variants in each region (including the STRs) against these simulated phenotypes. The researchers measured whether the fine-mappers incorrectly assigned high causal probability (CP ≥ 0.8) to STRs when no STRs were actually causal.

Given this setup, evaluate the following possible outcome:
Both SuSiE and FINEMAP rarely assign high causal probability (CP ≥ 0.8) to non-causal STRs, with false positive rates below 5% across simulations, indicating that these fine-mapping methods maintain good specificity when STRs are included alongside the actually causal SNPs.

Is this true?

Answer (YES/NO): YES